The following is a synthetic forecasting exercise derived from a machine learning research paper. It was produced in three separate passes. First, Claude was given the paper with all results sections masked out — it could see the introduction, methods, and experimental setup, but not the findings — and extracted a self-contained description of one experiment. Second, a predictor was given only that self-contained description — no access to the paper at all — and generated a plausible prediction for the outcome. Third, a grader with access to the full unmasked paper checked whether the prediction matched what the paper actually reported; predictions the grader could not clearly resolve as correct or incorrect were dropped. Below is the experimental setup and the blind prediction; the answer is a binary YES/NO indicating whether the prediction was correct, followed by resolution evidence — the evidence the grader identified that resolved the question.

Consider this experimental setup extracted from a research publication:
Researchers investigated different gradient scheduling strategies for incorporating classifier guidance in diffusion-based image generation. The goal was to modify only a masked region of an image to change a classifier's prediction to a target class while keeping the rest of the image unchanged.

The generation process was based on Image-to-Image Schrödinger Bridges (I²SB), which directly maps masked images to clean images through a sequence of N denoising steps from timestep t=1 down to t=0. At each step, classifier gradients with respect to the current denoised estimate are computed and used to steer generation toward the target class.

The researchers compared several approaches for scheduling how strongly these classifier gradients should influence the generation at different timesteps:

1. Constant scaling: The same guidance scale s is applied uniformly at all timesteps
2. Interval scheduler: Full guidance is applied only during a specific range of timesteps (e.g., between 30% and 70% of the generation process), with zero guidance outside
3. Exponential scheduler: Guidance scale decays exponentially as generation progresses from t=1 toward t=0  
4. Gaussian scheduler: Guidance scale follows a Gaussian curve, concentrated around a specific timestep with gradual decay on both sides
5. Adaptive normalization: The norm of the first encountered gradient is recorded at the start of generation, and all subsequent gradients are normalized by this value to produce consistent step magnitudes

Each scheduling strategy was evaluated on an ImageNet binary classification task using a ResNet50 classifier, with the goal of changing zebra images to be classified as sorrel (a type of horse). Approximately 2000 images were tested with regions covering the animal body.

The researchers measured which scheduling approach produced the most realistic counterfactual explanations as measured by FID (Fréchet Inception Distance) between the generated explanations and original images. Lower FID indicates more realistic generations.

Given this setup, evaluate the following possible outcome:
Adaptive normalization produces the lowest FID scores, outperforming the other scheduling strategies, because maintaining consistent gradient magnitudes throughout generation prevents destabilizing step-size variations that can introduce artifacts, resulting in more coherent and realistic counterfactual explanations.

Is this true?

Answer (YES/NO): YES